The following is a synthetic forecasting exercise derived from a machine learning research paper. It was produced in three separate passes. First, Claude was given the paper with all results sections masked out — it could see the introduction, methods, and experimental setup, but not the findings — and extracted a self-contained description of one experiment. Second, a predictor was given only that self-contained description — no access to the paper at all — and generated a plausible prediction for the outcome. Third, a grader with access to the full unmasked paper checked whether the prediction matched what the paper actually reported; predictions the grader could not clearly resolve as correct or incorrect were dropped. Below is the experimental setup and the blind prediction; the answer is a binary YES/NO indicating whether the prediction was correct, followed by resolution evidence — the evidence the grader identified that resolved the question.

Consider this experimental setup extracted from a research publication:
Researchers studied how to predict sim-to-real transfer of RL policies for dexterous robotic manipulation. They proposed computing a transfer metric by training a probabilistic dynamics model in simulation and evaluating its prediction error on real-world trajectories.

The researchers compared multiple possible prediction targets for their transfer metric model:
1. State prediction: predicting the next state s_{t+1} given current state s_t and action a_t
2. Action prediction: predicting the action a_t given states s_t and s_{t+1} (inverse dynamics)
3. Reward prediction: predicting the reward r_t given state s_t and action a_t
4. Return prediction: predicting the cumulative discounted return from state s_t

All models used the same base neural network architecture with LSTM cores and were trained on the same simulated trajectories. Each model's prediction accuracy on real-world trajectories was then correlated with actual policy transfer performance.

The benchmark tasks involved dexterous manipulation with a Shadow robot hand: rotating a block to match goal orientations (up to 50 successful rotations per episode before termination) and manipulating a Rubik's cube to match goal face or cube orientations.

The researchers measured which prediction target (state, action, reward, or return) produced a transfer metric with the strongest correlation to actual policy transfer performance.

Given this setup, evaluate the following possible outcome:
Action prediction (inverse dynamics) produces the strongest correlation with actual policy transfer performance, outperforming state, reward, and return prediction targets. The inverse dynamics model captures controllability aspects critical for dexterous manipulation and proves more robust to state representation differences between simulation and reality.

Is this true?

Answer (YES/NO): NO